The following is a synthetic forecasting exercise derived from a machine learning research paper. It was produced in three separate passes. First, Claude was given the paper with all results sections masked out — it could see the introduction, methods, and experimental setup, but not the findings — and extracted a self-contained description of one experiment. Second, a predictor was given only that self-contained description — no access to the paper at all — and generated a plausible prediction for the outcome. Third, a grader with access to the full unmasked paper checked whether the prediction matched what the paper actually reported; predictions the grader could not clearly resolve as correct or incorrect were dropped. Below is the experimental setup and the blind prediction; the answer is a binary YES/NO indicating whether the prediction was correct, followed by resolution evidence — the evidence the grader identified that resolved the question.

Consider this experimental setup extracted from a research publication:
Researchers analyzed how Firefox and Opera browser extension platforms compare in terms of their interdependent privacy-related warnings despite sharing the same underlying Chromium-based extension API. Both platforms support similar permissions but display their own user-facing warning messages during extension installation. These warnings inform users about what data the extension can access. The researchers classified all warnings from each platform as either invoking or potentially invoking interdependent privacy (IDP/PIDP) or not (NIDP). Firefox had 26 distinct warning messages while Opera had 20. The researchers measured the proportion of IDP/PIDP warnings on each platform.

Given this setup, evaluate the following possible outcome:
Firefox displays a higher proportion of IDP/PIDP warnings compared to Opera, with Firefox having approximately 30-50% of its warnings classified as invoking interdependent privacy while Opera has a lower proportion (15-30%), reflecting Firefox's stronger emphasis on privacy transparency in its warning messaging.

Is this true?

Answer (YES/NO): NO